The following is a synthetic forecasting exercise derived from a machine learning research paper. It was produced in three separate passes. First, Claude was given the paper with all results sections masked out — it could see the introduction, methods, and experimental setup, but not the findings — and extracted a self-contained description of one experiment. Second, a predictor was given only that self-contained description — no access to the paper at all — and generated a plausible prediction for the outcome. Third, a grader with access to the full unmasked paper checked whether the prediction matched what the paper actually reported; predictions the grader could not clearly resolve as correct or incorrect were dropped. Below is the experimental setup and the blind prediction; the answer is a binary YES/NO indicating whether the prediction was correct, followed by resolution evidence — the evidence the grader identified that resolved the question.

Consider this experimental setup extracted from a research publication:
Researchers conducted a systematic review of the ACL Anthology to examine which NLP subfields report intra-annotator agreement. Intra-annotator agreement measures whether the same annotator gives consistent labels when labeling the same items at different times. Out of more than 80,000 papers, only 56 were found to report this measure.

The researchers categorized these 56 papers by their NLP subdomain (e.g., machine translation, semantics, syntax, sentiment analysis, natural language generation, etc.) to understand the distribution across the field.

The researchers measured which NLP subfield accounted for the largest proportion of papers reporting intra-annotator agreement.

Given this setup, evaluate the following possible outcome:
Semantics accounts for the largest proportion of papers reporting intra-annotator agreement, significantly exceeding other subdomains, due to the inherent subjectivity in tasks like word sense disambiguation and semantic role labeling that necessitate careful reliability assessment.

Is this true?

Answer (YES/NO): NO